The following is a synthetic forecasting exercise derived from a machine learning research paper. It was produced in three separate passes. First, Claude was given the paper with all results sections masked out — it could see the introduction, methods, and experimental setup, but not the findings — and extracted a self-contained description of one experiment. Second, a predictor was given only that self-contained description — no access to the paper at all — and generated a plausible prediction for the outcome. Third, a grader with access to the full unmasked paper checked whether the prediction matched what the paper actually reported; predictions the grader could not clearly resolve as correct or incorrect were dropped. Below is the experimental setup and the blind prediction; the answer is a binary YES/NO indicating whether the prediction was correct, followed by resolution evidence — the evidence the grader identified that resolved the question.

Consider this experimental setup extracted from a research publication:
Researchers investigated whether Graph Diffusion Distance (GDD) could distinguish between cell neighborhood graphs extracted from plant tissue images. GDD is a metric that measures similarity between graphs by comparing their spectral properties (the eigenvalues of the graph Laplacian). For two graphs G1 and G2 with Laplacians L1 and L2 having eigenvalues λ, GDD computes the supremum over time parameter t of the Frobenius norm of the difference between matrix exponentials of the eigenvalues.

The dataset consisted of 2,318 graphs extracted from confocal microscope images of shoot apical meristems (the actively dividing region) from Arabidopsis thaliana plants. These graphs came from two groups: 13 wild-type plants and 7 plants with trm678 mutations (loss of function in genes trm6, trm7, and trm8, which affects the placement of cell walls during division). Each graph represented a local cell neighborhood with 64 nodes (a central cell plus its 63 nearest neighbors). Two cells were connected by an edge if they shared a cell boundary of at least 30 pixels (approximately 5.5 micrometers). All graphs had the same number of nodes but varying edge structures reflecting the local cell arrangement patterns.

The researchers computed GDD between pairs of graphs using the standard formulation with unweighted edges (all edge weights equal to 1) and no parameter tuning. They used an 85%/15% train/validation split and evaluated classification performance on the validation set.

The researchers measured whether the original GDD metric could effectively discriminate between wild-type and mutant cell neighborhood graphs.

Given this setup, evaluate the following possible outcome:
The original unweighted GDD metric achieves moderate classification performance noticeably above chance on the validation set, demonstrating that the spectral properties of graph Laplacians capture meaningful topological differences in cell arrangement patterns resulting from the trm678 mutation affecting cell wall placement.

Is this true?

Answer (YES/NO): YES